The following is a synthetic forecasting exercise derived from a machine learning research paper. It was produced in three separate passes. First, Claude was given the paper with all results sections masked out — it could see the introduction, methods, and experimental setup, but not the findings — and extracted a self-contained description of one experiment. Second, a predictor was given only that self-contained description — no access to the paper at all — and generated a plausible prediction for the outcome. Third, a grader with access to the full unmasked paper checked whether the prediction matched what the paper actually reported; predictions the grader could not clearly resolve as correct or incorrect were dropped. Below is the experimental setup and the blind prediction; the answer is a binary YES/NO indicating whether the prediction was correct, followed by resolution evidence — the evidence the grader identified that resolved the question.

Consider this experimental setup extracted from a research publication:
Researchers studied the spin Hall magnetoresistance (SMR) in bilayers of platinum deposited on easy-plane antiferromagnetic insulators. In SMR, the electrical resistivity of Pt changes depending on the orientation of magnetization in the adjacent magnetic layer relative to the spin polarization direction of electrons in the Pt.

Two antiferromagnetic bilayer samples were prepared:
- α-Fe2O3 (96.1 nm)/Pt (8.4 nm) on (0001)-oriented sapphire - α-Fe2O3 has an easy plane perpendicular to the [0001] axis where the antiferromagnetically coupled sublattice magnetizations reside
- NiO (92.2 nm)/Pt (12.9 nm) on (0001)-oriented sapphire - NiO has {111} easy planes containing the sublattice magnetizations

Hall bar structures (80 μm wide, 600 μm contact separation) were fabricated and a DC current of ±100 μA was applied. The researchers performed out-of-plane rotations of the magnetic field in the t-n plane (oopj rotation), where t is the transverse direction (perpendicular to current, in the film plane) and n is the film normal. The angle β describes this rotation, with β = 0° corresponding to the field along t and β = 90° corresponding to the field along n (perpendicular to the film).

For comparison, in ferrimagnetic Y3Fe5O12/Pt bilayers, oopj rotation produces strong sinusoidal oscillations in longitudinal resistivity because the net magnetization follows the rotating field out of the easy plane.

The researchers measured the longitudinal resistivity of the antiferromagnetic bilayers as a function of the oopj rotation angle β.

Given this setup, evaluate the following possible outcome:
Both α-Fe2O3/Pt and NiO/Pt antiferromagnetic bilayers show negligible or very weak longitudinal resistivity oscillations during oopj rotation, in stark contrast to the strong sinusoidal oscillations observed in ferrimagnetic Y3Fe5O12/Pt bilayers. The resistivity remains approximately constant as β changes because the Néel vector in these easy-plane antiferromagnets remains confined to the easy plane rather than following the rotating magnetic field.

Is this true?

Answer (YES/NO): NO